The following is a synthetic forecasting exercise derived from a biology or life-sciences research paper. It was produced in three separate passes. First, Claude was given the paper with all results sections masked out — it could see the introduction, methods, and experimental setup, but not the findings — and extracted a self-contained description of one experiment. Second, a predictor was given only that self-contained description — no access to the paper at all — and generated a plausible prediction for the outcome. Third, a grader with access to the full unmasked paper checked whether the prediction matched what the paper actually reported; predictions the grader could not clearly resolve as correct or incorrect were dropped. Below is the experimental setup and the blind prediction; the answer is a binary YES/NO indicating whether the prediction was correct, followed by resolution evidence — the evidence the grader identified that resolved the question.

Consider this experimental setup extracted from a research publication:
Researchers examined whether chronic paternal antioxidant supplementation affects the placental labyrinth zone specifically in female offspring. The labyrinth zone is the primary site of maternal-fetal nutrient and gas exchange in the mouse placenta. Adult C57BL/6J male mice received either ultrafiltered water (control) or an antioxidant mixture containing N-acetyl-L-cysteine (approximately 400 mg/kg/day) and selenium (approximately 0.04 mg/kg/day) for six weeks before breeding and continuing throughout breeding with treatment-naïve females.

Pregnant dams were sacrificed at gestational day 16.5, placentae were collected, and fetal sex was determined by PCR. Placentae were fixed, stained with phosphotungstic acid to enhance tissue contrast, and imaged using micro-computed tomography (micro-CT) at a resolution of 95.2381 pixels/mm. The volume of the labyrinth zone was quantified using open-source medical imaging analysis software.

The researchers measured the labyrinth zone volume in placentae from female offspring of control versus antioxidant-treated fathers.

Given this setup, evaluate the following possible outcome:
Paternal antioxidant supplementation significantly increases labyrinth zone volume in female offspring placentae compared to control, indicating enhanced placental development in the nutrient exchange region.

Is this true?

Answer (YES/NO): NO